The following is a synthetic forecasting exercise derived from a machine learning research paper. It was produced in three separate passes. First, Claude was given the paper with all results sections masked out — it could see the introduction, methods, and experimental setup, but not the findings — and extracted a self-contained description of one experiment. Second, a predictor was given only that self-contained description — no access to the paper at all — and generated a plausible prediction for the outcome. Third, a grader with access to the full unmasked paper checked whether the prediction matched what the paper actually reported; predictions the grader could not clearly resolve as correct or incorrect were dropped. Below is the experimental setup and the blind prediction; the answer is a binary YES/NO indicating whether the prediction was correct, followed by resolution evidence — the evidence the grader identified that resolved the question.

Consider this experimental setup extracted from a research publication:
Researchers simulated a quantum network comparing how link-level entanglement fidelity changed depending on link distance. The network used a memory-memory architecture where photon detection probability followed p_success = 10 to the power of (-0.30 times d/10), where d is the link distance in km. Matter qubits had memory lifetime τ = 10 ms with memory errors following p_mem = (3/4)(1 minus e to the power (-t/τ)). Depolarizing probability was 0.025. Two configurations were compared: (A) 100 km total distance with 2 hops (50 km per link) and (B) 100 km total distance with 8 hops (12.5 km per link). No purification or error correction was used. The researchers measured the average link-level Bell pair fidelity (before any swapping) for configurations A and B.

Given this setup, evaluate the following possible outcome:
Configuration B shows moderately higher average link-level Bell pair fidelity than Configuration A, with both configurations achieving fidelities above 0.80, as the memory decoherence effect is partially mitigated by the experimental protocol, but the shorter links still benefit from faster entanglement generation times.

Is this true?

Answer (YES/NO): NO